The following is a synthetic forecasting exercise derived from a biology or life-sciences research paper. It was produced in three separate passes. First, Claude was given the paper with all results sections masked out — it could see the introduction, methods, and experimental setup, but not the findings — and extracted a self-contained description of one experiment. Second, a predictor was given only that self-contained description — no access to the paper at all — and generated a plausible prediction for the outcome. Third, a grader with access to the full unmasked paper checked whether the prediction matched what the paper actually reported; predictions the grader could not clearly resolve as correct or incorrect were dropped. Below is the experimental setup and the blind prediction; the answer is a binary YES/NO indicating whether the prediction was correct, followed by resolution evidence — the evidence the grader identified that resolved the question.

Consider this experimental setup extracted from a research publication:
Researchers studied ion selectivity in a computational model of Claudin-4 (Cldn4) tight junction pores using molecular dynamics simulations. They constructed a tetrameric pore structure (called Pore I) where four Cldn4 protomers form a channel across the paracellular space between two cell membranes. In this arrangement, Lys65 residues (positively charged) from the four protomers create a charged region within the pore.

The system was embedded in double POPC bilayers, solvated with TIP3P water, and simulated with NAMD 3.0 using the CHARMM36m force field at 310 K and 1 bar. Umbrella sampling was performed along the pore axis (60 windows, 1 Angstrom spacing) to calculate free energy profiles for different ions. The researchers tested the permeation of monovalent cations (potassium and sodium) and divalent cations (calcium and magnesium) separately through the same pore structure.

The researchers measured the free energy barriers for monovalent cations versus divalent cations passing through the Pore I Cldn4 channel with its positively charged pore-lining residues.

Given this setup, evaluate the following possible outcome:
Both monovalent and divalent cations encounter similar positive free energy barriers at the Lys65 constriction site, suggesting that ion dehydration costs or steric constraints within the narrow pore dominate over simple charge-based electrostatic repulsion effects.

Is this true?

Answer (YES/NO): NO